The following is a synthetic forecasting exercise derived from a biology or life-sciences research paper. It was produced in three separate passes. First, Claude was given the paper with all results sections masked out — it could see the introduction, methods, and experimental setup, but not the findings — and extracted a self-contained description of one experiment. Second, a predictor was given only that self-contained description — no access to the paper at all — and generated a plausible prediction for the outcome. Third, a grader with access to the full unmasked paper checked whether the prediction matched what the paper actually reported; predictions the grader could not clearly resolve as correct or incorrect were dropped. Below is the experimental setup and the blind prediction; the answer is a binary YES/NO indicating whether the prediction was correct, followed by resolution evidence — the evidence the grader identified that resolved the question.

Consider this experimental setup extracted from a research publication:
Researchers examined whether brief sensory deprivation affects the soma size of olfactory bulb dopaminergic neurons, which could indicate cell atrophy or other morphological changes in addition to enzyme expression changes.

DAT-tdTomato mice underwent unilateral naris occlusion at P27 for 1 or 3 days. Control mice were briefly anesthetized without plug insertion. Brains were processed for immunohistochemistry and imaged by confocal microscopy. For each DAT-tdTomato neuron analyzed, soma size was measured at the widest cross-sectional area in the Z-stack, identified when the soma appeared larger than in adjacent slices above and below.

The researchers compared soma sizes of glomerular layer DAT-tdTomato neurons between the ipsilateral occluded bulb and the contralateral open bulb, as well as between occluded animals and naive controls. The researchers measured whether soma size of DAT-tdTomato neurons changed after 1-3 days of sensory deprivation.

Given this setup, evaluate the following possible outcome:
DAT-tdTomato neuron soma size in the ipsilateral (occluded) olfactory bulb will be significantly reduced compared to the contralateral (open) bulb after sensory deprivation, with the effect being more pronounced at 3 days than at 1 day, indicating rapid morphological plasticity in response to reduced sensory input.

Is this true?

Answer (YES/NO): NO